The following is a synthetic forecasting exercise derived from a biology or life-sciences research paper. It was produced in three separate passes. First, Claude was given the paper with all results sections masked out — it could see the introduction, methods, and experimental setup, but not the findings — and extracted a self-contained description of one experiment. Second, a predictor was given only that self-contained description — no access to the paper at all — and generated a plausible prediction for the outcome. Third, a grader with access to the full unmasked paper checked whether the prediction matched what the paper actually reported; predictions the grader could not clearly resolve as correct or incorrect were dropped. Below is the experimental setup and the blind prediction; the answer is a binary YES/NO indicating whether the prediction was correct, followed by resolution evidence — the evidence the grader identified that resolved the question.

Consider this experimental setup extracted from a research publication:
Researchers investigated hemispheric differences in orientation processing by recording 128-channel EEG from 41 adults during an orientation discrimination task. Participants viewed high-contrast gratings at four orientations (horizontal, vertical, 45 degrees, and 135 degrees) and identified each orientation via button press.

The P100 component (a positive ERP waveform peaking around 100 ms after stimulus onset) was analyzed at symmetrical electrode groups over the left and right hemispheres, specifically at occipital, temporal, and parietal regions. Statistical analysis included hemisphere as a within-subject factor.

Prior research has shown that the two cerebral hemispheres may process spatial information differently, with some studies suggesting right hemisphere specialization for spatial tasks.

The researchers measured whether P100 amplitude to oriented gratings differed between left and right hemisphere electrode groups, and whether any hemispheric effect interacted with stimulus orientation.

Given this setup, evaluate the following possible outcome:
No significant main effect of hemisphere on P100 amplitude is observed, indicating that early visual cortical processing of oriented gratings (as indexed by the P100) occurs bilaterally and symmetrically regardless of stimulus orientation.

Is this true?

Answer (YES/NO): NO